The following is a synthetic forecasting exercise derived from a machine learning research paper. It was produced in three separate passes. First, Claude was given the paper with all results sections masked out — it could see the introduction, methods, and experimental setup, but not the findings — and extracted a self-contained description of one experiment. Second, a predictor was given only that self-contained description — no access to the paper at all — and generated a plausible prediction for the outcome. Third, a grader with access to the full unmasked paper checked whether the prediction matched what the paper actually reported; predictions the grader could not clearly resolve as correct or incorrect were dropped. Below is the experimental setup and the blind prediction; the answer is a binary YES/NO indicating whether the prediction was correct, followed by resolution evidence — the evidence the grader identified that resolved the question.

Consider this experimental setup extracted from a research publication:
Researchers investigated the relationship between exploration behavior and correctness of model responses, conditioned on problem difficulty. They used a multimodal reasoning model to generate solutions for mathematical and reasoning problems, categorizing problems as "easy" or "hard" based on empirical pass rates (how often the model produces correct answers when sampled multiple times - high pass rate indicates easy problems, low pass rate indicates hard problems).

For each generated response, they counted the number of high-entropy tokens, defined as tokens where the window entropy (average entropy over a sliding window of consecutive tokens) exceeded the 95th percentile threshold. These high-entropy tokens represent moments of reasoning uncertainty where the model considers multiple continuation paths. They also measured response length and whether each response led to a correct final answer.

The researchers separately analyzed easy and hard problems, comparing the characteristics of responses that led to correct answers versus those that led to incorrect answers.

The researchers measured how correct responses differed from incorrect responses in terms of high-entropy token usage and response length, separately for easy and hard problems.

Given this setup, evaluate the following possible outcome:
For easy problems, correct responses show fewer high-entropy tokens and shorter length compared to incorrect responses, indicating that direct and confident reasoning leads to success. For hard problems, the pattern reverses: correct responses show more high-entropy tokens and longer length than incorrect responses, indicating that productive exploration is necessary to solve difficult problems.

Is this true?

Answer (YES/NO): YES